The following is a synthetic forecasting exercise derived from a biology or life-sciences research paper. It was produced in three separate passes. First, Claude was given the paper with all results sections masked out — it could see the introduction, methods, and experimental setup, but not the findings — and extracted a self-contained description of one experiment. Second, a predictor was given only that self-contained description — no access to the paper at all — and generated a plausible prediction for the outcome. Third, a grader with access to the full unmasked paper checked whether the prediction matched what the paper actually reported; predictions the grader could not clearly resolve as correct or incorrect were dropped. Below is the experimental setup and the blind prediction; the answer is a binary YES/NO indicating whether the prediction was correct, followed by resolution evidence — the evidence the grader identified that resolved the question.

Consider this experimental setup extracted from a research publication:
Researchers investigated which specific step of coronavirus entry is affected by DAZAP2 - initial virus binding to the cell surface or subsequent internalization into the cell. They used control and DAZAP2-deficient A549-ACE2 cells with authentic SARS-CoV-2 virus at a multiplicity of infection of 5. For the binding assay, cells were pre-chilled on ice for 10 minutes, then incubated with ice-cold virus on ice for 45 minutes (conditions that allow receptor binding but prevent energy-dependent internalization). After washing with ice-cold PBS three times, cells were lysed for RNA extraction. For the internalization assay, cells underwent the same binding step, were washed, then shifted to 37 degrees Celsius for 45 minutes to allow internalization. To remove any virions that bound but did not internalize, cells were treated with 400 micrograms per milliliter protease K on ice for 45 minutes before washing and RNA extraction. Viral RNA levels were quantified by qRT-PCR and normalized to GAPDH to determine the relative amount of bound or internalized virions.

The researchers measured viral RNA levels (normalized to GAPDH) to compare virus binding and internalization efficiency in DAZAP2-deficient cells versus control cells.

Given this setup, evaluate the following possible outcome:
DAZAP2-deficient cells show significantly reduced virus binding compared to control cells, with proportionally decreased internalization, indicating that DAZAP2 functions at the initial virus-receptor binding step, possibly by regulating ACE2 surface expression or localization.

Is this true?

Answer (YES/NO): NO